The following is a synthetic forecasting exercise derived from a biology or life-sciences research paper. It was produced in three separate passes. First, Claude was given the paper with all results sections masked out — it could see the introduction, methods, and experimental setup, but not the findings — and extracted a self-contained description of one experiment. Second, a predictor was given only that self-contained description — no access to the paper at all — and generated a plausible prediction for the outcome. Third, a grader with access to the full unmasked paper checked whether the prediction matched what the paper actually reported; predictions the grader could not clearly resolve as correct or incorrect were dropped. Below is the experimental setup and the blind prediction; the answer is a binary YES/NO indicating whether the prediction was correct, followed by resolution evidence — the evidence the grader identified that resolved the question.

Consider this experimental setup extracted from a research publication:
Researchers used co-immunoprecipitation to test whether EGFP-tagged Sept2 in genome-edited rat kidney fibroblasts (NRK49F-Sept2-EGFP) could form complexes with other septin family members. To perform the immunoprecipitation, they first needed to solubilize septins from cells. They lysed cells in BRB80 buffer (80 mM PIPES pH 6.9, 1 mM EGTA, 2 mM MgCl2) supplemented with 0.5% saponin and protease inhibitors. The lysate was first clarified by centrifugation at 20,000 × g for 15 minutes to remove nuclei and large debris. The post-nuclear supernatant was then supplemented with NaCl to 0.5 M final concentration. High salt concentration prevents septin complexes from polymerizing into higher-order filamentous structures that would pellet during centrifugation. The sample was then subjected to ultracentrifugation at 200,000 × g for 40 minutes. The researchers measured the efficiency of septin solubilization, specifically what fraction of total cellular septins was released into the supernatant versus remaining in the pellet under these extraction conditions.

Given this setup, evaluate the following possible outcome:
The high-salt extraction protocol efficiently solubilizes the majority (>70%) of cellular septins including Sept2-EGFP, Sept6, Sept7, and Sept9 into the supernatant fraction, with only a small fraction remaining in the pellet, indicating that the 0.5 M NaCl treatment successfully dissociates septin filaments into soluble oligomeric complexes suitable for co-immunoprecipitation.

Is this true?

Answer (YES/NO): YES